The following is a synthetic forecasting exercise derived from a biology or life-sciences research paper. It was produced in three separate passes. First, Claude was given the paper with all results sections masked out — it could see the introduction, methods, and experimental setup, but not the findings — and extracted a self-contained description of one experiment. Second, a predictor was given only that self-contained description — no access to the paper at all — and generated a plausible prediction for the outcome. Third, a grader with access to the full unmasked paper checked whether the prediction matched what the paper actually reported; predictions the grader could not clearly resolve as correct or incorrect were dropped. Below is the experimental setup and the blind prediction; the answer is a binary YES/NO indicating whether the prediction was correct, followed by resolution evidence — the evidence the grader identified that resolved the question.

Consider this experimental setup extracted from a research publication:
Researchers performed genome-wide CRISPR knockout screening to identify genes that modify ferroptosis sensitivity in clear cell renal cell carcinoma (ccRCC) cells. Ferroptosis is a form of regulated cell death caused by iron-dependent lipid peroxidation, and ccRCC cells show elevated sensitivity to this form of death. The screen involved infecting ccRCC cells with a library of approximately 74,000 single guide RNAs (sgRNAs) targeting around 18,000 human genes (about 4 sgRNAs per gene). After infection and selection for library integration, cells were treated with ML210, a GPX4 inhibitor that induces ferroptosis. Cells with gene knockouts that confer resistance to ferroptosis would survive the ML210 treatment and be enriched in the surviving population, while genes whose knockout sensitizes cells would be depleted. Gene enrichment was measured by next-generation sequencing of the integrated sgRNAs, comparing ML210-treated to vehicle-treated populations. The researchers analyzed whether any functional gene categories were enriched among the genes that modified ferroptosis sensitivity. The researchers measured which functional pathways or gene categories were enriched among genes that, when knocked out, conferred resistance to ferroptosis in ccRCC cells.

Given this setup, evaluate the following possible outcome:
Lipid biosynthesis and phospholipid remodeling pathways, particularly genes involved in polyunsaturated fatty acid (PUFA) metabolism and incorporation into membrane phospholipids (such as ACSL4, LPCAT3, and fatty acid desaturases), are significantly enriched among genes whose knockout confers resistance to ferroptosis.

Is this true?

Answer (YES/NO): YES